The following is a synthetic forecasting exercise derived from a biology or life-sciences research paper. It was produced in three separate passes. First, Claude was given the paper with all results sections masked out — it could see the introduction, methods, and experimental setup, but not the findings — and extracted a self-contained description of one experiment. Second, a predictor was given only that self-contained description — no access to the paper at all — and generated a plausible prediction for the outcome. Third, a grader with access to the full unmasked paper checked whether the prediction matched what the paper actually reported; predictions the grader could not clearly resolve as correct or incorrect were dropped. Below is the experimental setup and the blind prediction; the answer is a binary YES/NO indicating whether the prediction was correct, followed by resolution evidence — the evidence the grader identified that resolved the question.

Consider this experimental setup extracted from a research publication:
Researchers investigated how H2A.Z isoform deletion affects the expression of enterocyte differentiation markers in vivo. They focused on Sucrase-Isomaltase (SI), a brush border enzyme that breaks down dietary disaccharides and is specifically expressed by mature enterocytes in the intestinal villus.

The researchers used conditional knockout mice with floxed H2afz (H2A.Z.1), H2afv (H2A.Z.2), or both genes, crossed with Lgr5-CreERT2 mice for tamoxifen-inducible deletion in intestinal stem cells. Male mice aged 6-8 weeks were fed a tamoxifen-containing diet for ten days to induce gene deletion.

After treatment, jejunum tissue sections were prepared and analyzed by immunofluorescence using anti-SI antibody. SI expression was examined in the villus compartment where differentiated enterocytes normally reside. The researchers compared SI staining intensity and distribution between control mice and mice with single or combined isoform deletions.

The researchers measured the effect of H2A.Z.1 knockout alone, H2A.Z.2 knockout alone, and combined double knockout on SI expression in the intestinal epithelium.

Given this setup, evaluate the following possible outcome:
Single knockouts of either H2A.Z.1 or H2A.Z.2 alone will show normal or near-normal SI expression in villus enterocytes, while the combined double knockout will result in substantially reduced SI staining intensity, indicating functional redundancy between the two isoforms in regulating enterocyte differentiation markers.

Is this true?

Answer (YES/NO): NO